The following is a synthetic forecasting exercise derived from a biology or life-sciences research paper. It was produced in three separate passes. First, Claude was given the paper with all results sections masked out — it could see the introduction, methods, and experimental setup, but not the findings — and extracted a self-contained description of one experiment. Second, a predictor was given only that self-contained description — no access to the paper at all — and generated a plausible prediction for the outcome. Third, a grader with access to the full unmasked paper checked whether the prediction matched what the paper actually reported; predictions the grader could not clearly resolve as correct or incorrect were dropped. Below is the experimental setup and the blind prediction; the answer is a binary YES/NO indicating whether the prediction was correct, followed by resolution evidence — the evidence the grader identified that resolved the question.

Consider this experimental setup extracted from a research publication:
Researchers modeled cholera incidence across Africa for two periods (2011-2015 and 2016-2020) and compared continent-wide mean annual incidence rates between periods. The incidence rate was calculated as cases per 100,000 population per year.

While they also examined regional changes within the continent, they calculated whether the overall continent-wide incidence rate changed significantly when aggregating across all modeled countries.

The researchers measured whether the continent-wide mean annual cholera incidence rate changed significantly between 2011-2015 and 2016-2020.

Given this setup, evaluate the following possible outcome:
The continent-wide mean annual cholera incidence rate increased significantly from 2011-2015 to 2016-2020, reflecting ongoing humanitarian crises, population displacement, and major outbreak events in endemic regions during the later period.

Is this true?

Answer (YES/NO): NO